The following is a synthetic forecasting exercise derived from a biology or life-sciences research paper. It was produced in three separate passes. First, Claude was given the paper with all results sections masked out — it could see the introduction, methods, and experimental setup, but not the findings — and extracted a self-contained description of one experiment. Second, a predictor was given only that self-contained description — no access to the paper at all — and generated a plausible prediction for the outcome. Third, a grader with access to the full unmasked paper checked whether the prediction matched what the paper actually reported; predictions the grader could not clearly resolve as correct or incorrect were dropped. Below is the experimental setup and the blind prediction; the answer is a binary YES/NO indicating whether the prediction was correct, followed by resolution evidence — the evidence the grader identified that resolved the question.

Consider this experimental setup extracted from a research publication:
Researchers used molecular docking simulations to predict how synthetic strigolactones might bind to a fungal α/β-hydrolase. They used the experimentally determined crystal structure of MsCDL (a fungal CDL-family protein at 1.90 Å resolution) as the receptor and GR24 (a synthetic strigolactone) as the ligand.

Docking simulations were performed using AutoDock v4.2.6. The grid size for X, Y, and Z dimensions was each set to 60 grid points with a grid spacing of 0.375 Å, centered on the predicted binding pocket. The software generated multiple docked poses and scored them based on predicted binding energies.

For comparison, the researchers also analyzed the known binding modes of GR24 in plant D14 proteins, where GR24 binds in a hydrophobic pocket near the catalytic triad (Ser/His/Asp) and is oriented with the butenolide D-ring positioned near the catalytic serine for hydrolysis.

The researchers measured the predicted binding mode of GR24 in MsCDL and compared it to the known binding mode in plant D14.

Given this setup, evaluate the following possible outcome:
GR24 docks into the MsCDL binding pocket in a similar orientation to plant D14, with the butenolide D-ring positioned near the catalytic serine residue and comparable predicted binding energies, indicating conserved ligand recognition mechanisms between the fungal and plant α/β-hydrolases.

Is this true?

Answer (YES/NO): NO